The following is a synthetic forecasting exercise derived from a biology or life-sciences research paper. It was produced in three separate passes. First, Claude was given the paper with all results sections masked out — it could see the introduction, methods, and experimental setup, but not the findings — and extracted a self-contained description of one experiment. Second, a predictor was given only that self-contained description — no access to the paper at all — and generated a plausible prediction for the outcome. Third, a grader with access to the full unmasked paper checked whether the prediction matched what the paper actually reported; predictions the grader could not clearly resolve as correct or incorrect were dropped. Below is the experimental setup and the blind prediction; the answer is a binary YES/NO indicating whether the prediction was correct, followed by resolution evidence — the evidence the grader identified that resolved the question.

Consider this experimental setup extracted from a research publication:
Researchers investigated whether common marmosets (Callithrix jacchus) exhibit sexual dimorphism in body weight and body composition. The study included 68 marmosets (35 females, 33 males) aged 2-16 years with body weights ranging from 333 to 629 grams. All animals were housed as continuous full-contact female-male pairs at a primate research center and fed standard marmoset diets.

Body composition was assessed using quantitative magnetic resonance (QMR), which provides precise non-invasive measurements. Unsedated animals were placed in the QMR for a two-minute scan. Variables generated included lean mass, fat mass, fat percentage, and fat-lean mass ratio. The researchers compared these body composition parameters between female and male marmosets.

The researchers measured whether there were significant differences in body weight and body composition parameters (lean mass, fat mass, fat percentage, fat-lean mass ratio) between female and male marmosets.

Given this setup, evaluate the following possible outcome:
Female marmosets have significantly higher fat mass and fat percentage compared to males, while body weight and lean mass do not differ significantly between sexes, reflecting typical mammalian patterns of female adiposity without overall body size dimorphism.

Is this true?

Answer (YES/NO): NO